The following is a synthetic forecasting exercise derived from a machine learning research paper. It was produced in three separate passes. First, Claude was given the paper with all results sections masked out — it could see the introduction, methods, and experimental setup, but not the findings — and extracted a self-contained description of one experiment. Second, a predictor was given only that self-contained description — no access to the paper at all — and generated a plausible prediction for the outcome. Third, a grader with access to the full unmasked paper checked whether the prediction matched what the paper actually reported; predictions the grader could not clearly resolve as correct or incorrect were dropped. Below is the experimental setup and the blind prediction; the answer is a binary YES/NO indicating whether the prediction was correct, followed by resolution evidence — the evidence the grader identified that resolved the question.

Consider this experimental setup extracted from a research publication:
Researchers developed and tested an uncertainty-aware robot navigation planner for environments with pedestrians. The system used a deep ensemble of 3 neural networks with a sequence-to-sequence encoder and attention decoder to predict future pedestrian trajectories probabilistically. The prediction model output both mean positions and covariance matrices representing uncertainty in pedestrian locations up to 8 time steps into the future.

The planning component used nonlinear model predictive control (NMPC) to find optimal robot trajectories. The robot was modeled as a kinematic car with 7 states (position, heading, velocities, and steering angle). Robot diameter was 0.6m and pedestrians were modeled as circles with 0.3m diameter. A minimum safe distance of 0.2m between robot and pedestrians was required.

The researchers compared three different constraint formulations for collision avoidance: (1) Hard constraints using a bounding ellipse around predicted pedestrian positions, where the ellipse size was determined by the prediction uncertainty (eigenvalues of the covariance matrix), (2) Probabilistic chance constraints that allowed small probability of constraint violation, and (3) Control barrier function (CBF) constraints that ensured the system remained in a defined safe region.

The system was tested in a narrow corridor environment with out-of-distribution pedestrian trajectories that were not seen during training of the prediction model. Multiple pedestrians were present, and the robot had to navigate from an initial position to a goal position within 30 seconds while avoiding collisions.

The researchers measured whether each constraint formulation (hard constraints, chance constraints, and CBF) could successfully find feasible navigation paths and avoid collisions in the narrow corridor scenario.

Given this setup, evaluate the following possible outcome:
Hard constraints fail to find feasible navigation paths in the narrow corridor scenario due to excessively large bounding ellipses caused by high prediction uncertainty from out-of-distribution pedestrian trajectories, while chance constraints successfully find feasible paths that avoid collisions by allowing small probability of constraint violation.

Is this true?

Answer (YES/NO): NO